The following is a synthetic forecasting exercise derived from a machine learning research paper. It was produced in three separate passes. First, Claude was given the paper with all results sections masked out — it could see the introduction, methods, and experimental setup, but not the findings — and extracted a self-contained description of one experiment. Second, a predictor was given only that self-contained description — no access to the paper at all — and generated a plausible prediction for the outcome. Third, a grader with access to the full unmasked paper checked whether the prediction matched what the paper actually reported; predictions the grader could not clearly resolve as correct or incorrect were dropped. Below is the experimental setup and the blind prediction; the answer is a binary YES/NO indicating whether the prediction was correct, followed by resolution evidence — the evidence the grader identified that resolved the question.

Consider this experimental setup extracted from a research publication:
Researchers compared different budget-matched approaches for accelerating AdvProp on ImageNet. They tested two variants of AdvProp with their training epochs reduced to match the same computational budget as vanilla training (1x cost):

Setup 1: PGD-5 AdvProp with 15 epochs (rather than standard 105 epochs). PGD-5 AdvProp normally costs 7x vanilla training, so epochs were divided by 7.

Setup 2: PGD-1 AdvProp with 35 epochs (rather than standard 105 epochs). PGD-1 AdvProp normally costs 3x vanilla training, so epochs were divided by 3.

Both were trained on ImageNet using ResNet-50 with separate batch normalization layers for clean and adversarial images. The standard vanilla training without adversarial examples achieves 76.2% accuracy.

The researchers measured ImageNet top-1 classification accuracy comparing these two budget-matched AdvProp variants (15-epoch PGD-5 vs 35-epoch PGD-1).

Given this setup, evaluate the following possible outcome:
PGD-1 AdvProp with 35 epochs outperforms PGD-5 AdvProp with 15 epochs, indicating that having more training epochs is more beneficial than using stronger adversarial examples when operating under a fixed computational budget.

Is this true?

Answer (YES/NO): YES